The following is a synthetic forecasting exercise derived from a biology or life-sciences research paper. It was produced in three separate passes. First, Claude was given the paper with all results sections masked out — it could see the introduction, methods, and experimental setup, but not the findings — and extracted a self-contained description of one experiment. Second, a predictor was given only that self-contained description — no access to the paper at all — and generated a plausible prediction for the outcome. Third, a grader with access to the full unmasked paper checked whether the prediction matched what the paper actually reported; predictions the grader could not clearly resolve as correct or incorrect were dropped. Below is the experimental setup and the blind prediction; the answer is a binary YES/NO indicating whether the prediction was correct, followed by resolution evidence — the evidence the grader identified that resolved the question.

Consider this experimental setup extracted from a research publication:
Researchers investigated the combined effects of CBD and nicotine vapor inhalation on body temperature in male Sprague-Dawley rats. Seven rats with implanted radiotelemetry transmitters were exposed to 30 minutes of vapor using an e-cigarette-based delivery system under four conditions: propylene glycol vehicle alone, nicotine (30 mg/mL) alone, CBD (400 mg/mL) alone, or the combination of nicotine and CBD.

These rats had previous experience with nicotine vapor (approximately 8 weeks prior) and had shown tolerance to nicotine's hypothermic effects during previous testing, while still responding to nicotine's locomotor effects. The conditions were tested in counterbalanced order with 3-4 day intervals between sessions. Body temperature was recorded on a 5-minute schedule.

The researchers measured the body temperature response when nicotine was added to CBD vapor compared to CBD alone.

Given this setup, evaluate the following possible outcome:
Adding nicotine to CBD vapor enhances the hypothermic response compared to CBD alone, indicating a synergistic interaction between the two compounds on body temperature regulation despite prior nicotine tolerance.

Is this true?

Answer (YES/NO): NO